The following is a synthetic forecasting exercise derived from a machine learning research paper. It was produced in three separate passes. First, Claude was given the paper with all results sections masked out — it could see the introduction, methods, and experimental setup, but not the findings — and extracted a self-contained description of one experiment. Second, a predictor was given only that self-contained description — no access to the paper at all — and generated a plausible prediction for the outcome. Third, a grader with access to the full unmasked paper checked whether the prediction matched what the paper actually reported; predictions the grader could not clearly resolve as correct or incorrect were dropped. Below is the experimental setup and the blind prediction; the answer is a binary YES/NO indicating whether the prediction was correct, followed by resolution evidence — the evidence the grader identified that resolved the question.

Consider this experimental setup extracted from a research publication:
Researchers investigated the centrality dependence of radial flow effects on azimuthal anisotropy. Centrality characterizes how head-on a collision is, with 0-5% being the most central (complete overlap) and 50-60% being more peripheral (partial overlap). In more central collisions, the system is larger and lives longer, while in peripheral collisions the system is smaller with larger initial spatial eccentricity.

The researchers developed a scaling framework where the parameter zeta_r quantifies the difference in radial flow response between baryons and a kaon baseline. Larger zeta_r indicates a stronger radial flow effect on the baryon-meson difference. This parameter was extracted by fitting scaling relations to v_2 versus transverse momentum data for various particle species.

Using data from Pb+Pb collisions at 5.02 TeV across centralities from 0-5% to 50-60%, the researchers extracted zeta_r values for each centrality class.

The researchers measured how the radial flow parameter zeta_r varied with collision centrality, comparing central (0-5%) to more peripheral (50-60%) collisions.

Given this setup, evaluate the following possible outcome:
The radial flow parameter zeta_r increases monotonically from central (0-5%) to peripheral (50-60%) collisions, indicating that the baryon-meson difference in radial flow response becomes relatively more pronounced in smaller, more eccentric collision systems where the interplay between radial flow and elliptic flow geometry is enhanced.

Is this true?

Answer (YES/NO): NO